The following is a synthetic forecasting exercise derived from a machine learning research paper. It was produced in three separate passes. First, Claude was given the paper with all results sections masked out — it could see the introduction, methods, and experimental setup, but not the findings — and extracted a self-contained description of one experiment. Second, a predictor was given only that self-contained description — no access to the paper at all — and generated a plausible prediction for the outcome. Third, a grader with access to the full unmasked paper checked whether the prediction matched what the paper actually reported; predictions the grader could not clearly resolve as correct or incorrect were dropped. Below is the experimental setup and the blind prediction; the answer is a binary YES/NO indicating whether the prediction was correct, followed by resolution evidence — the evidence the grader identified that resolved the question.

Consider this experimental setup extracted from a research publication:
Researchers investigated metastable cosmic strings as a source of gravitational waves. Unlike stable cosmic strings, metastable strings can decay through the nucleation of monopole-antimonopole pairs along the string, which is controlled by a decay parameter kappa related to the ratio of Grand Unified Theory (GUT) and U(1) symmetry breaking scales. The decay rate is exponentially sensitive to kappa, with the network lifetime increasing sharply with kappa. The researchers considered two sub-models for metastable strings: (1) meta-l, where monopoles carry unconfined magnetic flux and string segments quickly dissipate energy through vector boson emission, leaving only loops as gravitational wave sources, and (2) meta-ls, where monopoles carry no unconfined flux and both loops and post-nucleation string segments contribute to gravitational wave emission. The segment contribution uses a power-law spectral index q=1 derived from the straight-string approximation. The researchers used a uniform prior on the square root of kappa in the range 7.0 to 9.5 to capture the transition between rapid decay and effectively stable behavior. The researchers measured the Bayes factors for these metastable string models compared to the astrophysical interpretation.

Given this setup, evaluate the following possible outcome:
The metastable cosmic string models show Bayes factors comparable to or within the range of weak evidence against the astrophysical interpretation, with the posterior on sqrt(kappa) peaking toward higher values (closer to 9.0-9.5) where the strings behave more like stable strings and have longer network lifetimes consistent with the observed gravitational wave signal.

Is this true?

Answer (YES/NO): NO